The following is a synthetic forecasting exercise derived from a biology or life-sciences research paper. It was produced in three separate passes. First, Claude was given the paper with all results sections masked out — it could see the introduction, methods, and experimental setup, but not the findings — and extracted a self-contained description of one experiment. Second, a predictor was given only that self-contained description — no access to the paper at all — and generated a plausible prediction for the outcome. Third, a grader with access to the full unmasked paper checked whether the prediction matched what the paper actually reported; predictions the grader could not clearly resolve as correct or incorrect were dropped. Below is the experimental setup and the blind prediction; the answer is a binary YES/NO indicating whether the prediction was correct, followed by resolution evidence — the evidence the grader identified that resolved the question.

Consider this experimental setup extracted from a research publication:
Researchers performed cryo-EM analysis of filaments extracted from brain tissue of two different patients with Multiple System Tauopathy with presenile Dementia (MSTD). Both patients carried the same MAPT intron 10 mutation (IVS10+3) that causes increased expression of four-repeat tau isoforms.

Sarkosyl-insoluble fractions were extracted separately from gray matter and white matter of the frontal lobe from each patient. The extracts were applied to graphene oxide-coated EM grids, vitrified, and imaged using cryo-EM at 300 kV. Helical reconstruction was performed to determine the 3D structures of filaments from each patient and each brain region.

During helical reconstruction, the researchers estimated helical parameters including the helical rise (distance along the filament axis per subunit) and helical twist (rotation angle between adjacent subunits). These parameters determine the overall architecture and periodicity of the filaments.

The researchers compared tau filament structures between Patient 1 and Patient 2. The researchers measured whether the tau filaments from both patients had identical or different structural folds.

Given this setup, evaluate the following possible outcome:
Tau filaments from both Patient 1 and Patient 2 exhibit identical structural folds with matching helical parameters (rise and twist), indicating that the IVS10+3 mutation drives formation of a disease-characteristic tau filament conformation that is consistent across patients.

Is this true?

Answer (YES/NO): YES